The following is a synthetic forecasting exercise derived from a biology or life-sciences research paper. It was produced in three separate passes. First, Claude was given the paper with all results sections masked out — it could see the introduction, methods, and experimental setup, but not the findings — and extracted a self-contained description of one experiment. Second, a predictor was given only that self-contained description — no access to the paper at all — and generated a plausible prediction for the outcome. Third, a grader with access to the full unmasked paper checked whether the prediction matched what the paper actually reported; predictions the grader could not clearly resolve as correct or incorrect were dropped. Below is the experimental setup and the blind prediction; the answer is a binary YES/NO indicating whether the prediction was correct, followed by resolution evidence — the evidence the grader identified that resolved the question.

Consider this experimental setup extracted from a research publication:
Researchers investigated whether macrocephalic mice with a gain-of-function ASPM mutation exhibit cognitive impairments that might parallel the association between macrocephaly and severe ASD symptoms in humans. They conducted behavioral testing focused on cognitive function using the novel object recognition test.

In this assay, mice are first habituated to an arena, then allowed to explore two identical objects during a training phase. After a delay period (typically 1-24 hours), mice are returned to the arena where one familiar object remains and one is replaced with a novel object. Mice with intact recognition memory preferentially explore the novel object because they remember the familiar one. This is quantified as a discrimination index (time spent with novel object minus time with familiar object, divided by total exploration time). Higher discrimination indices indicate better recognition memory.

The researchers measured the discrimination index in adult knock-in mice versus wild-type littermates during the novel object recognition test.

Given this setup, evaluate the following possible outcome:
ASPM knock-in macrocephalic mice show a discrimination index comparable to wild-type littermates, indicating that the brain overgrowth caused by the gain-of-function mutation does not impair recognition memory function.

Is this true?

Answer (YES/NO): YES